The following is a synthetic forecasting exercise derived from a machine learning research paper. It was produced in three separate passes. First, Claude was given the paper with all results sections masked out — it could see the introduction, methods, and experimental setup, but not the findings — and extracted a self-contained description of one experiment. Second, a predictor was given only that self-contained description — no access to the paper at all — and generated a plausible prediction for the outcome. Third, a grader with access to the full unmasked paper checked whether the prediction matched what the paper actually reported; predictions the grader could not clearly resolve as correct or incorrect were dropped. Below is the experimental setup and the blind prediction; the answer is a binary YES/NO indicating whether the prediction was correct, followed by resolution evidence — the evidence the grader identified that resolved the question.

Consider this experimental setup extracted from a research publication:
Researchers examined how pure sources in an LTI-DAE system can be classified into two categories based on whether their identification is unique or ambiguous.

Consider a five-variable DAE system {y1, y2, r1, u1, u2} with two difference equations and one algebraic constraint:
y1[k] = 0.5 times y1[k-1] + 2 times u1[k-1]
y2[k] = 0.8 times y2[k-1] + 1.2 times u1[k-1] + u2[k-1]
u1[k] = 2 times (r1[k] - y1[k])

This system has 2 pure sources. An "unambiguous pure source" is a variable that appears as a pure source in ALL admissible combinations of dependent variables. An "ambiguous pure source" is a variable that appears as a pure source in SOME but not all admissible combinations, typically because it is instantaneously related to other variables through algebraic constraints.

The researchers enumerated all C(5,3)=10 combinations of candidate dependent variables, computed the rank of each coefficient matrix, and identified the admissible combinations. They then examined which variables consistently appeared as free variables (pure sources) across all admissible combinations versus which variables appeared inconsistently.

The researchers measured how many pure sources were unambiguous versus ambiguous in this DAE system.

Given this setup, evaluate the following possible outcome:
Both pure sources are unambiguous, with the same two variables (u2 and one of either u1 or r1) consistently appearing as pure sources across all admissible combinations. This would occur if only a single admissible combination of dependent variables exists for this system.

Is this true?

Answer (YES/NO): NO